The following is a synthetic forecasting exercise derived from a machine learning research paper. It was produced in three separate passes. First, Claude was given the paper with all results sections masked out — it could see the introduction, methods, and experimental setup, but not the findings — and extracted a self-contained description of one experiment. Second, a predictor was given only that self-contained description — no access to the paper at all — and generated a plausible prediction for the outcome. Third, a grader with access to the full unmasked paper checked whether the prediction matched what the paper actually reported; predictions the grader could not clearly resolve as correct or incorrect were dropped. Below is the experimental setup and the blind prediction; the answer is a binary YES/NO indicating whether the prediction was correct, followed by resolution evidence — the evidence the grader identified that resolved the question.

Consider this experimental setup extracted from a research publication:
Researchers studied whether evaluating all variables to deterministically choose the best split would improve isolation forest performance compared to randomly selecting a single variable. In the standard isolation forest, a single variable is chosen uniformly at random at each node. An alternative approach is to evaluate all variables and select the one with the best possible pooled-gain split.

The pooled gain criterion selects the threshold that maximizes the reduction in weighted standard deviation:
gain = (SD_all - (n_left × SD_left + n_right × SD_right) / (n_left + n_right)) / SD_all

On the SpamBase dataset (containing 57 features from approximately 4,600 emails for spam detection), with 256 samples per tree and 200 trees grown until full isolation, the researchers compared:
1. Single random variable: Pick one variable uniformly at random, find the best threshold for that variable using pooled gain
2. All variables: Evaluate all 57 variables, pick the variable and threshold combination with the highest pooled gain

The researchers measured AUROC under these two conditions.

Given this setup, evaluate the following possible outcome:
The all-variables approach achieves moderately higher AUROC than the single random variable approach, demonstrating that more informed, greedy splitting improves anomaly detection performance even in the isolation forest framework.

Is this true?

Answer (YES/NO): NO